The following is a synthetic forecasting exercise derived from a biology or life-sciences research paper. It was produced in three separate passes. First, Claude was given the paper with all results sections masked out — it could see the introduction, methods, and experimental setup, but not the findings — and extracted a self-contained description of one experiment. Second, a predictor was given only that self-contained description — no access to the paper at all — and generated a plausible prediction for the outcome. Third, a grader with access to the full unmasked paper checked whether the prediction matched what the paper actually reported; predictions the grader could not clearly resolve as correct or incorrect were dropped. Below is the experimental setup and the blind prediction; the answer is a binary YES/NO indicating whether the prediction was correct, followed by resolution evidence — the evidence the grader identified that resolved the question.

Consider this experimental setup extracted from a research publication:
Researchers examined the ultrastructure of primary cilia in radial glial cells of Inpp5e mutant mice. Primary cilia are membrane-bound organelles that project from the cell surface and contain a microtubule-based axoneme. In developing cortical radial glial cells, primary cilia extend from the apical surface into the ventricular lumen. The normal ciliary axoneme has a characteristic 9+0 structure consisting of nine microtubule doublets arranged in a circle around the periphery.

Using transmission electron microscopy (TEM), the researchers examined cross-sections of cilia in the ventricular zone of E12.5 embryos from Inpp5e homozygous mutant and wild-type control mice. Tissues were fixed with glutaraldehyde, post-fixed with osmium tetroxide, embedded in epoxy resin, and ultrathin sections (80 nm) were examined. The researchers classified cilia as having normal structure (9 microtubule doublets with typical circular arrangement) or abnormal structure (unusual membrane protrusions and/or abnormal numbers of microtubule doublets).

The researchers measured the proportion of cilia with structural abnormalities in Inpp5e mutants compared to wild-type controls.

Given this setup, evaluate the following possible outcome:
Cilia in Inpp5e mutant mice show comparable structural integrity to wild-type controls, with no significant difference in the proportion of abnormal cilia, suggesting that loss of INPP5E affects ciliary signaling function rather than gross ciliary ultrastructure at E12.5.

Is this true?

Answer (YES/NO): NO